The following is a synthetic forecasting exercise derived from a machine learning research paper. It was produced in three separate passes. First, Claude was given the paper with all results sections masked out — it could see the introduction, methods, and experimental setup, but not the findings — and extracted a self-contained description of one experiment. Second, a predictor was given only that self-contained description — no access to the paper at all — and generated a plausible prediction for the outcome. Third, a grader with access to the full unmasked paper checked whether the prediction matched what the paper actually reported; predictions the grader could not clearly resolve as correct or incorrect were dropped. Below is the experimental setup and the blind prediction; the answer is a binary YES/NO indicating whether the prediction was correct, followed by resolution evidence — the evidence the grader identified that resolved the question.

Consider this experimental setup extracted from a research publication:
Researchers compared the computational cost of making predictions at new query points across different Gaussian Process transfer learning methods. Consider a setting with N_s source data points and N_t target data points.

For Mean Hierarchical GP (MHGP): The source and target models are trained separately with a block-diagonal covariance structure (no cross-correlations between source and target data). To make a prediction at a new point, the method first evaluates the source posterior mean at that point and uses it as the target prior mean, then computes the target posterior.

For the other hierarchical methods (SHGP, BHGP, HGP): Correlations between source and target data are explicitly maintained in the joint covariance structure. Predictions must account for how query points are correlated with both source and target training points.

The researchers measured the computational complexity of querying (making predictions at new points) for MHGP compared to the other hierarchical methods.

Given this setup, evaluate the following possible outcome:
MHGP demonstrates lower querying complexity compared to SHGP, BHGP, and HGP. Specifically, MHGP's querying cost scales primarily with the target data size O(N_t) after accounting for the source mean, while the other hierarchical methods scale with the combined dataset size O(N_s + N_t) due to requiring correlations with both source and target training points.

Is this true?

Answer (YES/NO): NO